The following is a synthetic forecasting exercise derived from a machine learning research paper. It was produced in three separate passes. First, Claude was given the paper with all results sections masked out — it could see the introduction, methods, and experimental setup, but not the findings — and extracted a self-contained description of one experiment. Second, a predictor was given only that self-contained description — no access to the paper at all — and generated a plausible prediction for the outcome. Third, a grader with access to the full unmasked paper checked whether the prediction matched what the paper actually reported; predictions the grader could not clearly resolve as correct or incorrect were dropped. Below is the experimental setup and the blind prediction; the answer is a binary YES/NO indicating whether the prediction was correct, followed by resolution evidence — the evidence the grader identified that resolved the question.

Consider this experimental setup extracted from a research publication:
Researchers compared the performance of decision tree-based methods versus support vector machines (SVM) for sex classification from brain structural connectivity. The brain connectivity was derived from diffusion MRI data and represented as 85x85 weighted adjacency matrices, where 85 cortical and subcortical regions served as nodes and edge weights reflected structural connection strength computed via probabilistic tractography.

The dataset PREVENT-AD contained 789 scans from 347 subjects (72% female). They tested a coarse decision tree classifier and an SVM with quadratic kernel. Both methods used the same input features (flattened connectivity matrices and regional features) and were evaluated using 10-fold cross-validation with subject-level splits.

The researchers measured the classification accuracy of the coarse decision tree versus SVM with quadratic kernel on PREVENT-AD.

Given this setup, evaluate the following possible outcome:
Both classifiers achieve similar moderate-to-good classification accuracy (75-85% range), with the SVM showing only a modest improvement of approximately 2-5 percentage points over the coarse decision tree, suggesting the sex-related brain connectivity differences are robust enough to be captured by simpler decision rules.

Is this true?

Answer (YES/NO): NO